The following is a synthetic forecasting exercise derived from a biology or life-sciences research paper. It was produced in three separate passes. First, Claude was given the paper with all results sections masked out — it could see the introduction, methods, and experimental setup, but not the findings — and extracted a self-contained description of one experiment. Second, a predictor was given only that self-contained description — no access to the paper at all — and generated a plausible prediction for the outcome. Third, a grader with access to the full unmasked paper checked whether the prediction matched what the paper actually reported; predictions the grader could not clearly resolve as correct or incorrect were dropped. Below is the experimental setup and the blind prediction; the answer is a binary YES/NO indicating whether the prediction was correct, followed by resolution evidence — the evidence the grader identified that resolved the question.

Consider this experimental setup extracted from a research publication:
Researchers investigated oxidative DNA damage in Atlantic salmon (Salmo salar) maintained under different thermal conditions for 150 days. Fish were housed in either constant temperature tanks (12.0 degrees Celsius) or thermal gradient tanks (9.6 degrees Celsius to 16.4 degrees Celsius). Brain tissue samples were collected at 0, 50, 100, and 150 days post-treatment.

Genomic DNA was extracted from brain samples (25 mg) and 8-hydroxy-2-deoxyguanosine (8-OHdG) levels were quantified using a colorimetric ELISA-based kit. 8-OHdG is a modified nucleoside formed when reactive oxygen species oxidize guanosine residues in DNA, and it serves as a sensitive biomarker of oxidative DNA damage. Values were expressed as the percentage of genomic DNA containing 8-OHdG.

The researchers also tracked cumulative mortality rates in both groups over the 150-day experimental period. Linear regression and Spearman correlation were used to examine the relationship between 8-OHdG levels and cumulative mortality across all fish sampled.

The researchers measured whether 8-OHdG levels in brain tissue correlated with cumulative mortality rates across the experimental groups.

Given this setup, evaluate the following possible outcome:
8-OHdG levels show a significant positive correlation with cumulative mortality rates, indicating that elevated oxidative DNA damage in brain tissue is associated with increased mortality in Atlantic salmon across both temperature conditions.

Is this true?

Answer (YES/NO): YES